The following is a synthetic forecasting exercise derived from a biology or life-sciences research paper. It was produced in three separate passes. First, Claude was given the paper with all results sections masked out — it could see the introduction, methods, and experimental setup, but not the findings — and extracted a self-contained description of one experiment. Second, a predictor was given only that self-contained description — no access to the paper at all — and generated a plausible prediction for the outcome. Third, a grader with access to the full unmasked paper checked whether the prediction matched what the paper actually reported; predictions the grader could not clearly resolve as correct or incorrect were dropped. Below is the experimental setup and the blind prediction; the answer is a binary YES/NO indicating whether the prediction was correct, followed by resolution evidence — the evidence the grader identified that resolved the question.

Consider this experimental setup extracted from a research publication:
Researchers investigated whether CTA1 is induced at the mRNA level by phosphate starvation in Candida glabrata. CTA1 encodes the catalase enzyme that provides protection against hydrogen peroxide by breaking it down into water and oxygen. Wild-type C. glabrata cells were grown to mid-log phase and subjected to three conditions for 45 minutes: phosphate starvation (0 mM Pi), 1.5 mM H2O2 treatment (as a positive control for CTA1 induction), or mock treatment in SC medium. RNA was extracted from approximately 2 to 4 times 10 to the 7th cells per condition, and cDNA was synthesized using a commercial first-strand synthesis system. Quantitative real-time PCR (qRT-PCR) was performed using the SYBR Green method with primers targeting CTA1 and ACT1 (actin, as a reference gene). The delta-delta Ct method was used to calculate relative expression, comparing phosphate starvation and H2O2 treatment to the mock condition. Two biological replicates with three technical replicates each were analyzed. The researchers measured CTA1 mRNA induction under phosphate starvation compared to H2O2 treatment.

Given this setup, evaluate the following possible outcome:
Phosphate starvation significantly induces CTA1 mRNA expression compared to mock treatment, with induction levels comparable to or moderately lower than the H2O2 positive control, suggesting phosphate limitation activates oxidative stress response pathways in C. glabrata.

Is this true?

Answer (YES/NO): YES